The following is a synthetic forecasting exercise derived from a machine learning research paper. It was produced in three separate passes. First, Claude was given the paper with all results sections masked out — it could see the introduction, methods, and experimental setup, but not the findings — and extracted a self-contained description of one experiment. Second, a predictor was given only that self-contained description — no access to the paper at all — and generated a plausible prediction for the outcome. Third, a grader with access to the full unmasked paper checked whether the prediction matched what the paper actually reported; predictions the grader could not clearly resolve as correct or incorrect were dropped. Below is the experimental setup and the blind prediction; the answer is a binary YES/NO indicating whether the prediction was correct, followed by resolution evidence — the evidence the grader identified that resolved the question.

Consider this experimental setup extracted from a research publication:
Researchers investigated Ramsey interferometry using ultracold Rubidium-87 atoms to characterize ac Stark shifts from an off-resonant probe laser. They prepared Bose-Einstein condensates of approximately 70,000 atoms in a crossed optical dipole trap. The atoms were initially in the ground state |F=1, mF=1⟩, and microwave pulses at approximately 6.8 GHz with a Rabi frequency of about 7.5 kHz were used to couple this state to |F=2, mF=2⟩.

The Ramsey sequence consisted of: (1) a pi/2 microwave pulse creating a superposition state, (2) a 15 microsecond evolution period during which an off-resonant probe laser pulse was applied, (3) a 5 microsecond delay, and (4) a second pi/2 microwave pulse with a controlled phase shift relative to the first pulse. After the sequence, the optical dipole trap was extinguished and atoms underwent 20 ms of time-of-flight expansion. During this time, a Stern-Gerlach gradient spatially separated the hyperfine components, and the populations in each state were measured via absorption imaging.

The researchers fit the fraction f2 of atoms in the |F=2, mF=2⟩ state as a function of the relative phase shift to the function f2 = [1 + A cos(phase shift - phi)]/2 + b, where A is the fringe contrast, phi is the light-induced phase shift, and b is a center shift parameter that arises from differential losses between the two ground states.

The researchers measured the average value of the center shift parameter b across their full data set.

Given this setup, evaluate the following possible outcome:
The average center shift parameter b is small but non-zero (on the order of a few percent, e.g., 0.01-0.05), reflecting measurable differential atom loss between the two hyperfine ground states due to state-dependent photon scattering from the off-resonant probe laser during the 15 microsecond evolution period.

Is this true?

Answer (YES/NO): NO